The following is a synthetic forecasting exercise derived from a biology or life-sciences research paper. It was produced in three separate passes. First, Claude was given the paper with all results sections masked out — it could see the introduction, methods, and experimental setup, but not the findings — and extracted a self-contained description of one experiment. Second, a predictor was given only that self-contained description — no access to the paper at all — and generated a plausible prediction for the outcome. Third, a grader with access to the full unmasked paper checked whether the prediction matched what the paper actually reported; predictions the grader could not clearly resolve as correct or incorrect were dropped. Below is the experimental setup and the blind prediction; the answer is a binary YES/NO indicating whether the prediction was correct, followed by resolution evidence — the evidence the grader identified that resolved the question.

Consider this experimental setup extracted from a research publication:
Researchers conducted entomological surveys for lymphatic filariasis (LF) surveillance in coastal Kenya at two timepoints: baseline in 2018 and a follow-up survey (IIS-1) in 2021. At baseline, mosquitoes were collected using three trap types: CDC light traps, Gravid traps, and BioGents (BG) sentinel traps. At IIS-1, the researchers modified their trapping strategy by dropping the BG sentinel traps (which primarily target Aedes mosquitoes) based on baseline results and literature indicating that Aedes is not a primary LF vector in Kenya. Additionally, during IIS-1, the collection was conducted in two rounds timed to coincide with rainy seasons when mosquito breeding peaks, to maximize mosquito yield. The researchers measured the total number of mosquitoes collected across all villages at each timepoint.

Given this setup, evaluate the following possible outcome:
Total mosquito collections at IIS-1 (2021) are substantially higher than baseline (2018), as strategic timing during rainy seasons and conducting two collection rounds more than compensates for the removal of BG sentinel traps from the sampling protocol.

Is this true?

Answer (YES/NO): YES